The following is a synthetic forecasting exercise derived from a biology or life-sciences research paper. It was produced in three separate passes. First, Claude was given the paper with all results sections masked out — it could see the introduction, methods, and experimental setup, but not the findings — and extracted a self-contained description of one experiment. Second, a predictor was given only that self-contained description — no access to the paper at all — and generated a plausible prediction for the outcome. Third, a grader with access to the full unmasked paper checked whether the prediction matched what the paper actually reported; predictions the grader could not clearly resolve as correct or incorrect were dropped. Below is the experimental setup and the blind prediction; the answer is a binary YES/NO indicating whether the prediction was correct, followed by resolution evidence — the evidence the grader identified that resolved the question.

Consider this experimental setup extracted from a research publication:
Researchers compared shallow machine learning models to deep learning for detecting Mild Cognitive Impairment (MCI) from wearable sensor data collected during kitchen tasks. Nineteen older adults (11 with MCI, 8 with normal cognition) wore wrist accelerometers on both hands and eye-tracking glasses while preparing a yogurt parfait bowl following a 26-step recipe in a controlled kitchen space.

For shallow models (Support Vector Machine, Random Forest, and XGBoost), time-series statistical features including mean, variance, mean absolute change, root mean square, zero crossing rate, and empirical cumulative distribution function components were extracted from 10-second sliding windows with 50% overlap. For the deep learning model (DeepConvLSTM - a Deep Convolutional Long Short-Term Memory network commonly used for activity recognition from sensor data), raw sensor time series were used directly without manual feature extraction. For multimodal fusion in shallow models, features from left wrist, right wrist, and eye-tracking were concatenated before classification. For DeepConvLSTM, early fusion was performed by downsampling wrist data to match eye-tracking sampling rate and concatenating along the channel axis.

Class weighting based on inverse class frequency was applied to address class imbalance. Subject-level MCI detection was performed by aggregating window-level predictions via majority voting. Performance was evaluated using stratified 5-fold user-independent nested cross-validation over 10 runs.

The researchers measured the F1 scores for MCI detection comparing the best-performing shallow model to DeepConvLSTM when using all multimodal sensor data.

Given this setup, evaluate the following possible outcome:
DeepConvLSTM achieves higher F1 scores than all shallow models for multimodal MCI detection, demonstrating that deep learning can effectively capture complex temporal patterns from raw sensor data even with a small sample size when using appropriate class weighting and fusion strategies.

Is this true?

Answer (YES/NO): NO